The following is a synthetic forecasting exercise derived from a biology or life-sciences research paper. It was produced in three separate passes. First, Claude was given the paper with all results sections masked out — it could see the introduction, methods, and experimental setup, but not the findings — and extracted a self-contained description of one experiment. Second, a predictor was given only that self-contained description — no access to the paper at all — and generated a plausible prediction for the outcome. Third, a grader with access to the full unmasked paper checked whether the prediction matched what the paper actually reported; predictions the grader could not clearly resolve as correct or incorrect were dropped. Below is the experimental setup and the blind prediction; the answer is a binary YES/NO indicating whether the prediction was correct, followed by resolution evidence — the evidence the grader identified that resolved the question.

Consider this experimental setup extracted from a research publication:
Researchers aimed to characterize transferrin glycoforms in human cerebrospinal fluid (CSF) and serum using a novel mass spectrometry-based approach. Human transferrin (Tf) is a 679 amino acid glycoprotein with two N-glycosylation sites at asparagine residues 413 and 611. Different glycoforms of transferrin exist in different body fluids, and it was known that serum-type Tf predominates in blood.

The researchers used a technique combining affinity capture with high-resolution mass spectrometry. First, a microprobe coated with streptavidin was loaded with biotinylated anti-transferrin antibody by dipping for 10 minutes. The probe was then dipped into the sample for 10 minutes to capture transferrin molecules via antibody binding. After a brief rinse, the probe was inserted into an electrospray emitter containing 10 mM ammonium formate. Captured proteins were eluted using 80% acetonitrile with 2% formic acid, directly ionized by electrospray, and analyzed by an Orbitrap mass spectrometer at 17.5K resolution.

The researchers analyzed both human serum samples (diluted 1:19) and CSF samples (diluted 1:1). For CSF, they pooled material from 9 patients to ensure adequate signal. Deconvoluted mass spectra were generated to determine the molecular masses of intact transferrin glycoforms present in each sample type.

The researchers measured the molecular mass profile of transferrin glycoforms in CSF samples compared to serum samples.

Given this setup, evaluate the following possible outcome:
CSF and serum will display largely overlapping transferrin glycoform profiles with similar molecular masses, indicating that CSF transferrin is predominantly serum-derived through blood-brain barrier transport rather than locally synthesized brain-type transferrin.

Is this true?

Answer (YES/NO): NO